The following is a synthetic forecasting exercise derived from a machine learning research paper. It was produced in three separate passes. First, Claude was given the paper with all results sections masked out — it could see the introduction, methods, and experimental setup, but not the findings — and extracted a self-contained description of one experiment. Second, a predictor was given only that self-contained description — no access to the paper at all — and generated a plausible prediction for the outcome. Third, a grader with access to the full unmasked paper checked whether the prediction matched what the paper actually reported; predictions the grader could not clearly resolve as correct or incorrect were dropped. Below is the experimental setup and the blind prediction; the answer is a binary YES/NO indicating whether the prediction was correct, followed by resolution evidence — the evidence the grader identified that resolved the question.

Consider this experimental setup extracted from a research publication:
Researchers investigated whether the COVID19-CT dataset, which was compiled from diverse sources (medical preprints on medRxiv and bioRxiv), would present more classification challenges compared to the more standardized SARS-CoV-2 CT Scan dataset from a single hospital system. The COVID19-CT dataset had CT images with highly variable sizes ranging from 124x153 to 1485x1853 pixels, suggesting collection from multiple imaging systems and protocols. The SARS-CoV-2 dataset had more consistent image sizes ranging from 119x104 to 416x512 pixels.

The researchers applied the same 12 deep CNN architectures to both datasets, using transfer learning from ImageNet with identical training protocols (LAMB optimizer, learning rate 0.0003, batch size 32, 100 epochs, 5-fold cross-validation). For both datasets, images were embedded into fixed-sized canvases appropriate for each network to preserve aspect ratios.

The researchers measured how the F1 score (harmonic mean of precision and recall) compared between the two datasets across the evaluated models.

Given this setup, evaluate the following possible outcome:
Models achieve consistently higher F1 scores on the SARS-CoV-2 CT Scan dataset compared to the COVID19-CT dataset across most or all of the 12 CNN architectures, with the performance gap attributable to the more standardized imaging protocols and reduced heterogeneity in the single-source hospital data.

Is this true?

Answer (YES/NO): YES